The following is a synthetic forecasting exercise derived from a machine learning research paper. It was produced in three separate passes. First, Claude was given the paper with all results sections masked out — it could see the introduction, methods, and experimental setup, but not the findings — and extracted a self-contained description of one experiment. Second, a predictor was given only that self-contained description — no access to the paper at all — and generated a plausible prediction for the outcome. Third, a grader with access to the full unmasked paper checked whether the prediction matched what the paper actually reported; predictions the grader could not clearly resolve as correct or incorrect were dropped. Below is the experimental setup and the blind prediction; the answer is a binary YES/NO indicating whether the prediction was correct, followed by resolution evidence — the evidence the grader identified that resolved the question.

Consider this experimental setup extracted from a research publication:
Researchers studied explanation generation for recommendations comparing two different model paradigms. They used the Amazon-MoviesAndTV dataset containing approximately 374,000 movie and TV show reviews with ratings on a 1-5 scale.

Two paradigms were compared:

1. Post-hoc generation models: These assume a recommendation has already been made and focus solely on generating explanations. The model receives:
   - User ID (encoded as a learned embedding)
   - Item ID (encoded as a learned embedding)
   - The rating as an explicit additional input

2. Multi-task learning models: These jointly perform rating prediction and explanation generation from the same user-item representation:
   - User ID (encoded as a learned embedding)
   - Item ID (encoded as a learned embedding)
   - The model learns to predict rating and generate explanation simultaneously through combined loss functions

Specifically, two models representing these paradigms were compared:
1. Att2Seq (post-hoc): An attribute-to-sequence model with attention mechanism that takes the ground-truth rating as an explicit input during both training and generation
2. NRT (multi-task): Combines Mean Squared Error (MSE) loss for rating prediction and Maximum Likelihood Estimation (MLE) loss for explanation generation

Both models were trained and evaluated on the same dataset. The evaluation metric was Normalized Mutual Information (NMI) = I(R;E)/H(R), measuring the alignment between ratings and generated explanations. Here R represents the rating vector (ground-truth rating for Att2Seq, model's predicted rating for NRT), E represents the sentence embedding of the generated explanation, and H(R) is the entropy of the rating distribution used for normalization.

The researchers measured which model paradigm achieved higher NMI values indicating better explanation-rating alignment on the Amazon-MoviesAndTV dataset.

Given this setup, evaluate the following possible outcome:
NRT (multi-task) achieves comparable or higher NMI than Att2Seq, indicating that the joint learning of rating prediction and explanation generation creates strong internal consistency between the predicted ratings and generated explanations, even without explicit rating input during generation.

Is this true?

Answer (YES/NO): NO